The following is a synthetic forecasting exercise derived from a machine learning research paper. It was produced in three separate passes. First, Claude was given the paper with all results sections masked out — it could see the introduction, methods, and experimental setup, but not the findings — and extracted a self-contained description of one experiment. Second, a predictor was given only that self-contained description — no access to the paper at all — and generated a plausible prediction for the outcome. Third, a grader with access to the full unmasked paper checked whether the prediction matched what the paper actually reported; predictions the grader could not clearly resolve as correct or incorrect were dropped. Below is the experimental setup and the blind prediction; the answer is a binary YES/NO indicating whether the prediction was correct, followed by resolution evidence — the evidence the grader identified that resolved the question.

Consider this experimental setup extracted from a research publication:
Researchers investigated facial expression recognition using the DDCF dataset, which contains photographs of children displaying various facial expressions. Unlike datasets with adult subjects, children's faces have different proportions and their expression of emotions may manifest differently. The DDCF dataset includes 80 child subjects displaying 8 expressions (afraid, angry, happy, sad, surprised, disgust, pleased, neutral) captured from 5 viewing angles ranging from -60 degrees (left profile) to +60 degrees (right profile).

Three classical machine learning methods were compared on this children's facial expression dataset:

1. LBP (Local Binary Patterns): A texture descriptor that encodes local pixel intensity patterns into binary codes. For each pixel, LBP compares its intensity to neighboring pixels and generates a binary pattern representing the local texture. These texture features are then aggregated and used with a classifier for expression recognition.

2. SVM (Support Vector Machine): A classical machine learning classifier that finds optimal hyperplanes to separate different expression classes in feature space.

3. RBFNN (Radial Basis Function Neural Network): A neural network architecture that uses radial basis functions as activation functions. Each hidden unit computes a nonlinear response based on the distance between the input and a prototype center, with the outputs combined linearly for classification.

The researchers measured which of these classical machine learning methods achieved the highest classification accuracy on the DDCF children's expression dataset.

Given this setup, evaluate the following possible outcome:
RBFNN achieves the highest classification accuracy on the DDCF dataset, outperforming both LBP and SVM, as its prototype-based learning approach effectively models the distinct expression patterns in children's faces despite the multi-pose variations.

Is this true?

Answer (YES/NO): YES